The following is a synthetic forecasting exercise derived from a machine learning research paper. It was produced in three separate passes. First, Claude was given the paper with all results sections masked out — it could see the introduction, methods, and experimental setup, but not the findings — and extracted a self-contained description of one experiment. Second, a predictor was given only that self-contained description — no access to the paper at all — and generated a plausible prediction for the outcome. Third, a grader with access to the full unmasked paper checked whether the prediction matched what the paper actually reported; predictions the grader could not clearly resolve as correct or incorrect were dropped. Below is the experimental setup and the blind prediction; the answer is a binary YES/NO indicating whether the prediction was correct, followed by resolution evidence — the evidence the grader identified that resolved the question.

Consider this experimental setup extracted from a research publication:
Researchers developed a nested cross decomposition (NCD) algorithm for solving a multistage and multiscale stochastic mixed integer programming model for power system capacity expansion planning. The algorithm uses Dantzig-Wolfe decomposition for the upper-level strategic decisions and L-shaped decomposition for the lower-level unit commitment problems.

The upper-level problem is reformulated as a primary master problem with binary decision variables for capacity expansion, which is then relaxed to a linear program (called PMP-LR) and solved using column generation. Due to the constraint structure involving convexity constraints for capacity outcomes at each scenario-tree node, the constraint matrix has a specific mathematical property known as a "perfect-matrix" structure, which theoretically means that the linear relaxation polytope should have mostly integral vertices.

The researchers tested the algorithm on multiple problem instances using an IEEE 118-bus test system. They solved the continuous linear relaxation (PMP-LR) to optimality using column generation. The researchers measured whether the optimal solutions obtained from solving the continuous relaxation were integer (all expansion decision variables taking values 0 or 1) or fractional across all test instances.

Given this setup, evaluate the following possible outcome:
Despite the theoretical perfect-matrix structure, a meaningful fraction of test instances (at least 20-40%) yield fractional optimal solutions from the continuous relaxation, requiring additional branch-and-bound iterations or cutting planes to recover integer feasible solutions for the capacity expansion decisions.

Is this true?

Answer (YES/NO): NO